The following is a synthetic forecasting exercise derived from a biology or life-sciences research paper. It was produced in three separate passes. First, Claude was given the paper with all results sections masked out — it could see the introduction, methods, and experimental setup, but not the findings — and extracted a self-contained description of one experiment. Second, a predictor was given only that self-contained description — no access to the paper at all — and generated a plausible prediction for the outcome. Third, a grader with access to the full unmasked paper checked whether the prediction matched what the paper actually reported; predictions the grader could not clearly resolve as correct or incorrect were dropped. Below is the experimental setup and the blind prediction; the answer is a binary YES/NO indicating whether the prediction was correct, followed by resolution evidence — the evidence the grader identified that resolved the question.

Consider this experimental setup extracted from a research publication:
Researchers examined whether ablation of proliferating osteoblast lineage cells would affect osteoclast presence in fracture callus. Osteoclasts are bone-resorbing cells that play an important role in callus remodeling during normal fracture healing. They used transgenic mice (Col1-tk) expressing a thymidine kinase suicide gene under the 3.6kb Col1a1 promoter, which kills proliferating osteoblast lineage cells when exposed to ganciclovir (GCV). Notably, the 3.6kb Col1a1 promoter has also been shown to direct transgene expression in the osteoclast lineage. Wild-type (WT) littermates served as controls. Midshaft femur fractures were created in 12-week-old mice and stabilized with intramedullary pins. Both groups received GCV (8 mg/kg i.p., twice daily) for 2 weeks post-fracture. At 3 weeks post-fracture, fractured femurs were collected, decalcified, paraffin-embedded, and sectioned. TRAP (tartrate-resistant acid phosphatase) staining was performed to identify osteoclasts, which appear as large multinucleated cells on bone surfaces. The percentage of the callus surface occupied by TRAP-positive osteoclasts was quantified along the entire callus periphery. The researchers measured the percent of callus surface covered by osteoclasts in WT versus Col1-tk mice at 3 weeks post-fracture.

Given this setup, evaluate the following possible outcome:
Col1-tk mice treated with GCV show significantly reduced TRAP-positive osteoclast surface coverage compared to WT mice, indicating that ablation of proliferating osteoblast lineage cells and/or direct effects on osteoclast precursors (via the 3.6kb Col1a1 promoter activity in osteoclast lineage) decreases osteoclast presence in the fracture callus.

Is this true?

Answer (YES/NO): YES